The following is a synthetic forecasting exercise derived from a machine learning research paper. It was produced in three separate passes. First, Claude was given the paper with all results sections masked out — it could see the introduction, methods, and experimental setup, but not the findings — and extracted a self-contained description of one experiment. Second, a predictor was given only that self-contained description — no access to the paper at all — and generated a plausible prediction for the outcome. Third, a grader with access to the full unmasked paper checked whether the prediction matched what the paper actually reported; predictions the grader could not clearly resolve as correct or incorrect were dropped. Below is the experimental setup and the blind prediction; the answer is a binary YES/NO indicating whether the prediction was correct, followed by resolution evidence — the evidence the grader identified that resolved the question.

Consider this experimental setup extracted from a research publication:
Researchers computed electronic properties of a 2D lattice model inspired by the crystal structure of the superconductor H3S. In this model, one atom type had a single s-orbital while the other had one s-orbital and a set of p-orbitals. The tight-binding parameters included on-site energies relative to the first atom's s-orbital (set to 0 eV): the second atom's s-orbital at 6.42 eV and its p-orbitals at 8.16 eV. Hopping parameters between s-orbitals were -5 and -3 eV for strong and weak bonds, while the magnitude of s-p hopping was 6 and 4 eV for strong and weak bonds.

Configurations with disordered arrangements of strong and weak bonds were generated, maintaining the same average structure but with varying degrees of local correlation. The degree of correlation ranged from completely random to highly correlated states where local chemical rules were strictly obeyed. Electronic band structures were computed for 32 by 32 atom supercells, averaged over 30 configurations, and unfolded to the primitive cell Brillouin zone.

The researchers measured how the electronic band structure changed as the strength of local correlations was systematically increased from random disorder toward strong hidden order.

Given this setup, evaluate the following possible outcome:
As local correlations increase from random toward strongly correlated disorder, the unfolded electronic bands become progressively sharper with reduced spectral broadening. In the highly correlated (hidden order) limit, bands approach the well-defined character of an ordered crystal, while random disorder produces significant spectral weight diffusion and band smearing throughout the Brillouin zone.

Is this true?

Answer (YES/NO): YES